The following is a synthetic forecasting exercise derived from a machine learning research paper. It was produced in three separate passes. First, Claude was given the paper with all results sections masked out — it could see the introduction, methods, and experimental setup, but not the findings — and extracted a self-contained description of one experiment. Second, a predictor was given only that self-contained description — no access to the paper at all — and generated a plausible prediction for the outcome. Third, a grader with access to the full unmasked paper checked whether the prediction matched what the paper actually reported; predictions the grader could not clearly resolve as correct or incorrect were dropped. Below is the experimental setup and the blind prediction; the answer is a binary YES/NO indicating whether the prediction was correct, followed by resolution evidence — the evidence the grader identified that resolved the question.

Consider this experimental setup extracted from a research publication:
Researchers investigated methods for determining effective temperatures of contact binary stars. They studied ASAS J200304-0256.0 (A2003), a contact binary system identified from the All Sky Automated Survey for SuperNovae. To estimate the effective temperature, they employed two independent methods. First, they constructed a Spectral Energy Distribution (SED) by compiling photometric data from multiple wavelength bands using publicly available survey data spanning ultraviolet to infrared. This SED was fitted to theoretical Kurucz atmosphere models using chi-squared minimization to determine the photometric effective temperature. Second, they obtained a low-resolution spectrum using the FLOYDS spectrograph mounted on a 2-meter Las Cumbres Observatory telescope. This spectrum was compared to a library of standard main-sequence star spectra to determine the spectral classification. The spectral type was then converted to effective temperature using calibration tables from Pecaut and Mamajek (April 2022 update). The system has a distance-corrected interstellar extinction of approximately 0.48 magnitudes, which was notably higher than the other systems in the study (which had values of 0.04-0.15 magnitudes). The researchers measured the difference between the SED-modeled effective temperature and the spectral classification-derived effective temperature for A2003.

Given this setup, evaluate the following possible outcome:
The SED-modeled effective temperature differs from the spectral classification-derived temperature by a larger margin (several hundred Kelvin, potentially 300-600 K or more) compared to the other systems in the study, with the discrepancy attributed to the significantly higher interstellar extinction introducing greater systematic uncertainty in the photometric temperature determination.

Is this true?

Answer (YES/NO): YES